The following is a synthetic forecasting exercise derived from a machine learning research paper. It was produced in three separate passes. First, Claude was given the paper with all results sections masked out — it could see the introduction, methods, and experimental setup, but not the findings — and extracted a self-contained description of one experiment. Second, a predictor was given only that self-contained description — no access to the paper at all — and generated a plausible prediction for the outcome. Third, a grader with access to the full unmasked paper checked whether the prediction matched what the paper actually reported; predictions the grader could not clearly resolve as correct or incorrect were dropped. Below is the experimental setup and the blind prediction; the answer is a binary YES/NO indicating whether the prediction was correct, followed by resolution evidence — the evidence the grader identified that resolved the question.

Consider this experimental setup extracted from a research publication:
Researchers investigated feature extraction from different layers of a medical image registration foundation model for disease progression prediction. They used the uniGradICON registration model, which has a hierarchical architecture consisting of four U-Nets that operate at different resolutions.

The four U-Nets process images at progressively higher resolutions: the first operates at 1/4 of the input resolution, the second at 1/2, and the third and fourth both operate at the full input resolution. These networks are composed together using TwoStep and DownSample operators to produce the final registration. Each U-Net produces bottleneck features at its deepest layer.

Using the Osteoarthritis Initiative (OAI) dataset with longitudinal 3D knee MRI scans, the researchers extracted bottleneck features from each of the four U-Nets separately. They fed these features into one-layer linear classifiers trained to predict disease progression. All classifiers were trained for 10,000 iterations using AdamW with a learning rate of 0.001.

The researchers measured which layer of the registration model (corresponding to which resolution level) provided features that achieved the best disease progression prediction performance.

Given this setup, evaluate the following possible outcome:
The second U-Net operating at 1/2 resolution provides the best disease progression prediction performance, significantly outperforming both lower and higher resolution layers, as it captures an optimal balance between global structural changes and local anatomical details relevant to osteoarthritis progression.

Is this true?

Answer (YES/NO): NO